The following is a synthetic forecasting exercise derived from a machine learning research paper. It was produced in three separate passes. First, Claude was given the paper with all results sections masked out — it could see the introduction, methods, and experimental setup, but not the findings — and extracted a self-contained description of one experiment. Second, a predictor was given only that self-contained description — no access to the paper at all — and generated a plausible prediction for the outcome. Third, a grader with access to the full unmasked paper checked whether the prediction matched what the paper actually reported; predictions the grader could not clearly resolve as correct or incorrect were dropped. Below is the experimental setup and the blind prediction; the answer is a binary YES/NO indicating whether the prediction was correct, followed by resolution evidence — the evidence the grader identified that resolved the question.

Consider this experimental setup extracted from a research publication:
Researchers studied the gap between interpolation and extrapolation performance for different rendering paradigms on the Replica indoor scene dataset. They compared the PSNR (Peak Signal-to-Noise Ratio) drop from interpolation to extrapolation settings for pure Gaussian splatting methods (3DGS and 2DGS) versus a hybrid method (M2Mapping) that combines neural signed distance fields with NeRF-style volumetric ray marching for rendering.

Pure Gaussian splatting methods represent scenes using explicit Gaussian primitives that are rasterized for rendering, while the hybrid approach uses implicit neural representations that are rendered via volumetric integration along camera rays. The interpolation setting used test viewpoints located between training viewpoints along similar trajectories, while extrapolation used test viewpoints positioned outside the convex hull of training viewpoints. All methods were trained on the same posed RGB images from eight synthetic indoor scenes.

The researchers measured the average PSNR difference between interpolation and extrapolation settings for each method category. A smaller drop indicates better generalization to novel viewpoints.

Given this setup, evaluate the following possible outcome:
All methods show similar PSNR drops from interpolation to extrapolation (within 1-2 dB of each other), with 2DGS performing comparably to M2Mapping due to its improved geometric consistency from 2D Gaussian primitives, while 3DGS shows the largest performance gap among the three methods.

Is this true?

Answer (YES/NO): NO